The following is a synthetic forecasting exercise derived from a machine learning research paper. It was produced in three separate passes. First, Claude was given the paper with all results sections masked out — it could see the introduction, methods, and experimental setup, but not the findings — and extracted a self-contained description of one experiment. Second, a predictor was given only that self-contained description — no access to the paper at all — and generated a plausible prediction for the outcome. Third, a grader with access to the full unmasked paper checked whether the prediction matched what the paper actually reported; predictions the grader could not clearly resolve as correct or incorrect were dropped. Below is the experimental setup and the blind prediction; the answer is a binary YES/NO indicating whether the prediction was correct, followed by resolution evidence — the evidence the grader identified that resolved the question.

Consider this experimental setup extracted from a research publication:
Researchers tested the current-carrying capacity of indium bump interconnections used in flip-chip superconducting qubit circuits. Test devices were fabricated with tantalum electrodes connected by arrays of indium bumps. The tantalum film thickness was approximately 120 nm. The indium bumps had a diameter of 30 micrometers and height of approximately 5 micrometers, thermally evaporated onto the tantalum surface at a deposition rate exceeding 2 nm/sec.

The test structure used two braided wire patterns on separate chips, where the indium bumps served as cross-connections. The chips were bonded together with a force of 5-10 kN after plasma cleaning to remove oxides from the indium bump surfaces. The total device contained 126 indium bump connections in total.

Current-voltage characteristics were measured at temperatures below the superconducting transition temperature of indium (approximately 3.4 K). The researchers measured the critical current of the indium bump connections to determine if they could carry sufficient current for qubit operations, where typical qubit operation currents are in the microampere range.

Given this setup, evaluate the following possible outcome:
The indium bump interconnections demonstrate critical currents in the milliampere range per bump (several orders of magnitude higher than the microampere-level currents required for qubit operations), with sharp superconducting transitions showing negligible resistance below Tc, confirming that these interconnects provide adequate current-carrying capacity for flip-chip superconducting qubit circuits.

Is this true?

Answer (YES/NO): YES